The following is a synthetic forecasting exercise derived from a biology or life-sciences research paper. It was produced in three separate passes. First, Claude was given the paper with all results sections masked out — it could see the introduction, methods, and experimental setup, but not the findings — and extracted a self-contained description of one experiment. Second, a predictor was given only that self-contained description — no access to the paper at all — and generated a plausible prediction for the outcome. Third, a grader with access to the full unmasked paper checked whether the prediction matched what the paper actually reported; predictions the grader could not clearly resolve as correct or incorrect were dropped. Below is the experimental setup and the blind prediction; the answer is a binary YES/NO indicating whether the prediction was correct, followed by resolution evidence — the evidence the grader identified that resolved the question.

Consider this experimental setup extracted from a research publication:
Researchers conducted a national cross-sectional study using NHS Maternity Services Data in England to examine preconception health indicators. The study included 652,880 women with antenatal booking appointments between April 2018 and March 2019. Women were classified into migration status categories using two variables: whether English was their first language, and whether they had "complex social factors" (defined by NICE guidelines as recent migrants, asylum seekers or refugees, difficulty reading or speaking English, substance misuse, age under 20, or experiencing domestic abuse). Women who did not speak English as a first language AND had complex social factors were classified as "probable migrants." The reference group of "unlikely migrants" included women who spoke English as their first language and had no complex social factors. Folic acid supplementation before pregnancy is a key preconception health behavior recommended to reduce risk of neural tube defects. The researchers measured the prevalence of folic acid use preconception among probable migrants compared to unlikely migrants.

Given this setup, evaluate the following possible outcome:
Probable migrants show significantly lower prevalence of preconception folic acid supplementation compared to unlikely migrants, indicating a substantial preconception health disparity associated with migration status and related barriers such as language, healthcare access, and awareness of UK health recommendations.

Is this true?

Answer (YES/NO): YES